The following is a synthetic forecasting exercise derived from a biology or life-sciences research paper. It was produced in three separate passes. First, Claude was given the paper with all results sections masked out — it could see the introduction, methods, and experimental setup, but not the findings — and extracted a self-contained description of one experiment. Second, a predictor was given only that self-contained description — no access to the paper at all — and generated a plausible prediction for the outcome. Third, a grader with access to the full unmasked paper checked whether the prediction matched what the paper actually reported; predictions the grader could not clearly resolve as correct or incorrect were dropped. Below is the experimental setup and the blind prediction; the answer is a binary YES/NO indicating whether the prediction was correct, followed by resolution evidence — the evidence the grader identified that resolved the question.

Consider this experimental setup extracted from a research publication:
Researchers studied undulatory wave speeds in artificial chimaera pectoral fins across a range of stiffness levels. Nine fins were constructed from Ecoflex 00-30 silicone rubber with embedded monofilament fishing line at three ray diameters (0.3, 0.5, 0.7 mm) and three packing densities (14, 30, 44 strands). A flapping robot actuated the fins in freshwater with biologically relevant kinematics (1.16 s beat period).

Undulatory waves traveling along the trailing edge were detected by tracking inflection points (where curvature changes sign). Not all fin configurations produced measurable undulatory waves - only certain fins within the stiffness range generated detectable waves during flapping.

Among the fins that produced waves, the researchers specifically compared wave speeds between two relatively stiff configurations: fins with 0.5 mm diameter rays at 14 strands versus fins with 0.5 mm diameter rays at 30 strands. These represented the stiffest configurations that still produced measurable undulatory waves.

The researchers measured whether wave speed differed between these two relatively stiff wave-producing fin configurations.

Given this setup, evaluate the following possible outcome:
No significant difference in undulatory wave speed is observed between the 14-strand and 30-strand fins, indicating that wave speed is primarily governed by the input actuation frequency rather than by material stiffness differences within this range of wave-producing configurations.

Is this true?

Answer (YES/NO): NO